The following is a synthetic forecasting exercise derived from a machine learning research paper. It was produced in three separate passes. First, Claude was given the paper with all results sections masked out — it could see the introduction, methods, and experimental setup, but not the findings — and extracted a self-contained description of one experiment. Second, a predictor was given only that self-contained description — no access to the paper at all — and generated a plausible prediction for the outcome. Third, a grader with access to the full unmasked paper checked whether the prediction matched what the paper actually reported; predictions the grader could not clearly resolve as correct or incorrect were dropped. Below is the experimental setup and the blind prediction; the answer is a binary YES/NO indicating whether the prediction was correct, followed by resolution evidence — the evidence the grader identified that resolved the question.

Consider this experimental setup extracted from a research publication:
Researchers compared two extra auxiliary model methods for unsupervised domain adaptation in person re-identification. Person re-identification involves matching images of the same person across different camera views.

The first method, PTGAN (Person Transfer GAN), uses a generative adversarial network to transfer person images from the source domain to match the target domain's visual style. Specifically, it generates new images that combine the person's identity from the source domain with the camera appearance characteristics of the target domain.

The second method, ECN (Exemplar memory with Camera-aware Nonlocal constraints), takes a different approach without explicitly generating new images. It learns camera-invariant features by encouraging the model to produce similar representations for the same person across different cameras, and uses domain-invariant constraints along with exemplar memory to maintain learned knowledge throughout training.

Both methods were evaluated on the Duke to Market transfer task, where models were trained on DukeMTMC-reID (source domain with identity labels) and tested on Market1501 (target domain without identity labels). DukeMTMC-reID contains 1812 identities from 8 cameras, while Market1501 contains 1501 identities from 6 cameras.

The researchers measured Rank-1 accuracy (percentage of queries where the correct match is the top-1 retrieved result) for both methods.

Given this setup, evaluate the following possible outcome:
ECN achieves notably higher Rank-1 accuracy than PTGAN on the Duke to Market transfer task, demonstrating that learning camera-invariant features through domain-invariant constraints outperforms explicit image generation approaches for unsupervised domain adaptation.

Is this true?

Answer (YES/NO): YES